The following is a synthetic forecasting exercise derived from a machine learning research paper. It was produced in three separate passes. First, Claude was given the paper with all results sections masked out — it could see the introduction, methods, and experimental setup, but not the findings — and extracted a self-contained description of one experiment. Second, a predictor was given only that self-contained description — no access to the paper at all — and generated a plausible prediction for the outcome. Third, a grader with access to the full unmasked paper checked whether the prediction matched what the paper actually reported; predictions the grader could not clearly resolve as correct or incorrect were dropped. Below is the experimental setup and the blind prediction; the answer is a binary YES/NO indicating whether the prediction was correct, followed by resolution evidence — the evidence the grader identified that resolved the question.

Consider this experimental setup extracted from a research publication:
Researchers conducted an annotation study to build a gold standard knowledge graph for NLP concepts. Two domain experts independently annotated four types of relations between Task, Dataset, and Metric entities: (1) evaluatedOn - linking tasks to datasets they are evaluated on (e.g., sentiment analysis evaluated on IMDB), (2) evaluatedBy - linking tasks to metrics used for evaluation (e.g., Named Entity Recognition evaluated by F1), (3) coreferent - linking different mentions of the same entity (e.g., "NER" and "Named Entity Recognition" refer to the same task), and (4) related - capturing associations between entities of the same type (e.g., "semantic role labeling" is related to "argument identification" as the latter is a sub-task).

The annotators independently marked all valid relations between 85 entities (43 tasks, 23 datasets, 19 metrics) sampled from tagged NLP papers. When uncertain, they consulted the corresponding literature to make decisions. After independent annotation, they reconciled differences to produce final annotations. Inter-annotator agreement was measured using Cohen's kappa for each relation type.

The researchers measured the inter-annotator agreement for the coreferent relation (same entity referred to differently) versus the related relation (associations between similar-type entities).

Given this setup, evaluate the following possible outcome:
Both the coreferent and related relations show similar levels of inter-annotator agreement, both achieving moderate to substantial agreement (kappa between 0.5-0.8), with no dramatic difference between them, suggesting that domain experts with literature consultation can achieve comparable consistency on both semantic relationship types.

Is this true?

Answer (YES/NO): NO